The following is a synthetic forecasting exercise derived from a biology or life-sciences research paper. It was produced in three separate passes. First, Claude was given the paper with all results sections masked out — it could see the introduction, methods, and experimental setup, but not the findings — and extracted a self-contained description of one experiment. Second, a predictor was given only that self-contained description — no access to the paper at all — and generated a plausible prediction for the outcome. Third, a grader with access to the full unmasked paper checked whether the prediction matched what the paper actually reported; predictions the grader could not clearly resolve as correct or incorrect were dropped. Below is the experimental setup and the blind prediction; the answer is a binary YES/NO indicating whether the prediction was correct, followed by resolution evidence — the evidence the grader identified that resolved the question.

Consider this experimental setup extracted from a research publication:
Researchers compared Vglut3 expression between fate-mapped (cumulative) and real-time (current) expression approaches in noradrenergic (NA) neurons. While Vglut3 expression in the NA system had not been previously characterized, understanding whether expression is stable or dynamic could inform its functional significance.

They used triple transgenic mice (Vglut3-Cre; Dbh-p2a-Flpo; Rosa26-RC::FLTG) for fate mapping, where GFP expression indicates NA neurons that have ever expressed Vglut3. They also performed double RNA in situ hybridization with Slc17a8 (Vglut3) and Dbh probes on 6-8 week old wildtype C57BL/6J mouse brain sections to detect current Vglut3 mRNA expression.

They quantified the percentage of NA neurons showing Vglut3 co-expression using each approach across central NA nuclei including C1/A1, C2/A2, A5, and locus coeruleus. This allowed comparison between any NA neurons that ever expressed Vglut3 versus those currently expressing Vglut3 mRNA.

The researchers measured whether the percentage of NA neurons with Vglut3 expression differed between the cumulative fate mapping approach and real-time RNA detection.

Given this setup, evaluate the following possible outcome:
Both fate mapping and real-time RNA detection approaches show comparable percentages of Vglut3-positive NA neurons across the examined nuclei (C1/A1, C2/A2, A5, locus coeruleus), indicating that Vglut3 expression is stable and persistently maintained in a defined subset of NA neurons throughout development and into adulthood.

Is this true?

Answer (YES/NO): YES